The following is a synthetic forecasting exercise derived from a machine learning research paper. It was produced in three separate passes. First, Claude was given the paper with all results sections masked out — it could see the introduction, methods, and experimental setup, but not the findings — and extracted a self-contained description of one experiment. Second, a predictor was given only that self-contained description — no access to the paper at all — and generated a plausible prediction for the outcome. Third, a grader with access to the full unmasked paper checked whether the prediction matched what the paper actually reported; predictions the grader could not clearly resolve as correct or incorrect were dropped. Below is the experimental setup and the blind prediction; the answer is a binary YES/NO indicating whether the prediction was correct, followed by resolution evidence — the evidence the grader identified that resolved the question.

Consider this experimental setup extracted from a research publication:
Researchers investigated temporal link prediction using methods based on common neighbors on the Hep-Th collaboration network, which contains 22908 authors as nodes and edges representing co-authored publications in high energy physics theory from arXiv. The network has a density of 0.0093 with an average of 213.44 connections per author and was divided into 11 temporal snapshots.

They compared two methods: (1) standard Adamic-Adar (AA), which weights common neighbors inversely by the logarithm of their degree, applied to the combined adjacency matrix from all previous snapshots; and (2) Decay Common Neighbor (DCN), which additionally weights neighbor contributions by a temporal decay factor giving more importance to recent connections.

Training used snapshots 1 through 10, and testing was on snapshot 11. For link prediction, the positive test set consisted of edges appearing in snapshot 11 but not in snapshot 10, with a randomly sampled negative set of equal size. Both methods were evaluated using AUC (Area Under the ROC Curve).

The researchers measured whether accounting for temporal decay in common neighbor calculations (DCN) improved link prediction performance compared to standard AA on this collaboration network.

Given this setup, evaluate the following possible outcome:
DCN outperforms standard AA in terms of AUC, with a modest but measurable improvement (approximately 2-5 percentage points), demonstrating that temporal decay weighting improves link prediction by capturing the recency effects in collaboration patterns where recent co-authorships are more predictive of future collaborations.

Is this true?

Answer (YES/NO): NO